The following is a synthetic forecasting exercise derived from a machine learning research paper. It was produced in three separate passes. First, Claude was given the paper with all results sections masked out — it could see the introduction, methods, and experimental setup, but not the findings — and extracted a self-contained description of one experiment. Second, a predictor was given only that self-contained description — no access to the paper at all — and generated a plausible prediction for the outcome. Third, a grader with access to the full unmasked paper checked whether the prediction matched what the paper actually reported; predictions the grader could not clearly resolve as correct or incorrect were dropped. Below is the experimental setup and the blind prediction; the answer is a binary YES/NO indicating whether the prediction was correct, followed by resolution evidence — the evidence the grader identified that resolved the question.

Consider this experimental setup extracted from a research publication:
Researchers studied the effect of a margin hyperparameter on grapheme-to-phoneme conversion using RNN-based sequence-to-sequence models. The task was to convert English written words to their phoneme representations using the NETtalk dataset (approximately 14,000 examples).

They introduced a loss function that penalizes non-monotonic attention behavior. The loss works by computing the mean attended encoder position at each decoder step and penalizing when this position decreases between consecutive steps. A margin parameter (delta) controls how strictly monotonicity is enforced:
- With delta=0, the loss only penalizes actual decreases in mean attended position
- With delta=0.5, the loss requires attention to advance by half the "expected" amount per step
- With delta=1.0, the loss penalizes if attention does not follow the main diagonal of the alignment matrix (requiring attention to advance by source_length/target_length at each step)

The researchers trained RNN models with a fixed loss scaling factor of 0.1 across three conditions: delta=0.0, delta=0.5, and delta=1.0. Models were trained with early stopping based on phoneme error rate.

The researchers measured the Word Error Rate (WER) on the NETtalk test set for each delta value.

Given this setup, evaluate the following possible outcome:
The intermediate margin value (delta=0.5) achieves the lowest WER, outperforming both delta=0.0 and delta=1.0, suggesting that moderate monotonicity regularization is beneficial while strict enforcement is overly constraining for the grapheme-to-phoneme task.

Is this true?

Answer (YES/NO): YES